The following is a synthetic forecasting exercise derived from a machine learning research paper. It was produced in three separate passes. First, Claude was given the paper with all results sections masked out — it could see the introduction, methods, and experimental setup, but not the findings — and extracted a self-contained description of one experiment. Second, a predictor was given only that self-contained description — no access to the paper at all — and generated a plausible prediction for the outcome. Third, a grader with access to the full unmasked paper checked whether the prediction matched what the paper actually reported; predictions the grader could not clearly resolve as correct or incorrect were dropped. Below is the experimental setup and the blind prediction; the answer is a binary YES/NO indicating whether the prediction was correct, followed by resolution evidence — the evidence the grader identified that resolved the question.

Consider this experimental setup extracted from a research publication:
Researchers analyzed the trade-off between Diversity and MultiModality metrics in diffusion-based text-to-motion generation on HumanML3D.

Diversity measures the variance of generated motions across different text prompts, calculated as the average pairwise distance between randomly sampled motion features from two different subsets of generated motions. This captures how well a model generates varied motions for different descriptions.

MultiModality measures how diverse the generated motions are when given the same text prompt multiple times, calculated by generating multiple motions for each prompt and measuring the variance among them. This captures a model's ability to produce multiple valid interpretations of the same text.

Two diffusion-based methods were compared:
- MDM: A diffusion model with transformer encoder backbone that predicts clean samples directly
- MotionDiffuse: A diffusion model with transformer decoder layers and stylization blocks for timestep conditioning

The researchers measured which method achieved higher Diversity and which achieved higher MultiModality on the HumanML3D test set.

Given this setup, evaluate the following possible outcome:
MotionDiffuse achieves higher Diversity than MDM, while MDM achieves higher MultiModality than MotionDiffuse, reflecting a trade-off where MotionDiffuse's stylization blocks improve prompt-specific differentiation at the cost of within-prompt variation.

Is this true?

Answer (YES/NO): NO